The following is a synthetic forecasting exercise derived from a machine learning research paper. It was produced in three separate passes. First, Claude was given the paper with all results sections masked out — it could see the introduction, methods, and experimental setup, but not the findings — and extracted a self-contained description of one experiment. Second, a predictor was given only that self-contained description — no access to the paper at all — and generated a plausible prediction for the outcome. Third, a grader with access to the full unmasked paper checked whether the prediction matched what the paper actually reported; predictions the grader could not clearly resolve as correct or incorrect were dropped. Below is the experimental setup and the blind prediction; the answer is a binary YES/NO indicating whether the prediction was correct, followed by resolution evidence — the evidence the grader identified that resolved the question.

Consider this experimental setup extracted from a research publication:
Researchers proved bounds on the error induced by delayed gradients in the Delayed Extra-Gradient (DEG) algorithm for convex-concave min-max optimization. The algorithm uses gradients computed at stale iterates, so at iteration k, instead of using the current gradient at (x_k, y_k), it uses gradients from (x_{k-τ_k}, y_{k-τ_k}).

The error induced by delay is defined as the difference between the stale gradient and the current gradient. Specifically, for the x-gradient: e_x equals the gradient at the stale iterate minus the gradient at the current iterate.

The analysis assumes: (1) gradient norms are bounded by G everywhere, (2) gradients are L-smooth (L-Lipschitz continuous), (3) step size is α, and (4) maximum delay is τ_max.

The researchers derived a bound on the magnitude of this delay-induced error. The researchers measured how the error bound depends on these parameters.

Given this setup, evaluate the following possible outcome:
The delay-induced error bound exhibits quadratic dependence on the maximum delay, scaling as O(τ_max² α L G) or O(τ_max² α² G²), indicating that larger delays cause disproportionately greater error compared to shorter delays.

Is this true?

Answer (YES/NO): NO